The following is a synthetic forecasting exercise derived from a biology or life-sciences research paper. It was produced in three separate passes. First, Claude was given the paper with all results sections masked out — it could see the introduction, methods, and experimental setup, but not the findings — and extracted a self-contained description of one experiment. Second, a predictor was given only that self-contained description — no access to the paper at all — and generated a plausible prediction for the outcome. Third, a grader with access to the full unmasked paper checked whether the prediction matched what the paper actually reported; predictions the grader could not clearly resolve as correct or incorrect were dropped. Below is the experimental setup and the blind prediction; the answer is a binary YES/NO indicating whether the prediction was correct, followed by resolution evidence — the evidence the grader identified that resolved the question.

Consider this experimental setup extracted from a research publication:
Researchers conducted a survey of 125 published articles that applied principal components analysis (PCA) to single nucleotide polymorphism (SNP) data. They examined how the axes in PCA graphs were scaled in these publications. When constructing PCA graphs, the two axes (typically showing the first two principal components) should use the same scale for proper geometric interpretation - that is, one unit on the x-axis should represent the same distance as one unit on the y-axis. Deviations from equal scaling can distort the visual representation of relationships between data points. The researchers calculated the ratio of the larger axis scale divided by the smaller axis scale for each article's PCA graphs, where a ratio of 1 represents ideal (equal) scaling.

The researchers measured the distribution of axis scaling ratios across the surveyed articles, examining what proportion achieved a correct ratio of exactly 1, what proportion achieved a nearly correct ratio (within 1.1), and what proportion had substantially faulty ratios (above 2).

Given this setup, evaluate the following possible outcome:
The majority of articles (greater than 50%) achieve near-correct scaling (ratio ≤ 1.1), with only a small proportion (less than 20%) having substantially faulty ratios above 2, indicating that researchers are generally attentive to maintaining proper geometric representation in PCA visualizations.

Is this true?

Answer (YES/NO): NO